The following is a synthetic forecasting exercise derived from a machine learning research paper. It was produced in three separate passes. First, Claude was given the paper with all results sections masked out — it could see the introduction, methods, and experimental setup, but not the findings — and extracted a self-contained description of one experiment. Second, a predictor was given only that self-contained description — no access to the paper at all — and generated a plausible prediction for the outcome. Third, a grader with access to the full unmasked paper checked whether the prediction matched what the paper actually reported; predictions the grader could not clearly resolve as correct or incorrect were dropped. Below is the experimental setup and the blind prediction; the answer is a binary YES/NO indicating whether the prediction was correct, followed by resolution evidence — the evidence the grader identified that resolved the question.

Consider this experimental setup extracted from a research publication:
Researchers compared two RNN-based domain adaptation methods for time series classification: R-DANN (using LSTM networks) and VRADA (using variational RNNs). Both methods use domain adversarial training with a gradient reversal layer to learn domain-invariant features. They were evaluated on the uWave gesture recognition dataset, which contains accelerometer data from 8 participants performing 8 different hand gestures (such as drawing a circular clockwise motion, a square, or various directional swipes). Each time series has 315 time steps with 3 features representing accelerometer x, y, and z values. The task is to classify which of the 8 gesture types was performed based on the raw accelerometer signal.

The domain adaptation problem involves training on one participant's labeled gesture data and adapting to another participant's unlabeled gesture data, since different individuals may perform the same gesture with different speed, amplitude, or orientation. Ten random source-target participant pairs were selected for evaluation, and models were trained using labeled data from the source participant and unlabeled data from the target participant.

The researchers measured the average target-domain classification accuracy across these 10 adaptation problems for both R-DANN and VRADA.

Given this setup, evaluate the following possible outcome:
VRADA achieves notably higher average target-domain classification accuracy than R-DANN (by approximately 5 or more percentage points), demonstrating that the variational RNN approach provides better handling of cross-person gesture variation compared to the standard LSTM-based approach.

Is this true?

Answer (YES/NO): NO